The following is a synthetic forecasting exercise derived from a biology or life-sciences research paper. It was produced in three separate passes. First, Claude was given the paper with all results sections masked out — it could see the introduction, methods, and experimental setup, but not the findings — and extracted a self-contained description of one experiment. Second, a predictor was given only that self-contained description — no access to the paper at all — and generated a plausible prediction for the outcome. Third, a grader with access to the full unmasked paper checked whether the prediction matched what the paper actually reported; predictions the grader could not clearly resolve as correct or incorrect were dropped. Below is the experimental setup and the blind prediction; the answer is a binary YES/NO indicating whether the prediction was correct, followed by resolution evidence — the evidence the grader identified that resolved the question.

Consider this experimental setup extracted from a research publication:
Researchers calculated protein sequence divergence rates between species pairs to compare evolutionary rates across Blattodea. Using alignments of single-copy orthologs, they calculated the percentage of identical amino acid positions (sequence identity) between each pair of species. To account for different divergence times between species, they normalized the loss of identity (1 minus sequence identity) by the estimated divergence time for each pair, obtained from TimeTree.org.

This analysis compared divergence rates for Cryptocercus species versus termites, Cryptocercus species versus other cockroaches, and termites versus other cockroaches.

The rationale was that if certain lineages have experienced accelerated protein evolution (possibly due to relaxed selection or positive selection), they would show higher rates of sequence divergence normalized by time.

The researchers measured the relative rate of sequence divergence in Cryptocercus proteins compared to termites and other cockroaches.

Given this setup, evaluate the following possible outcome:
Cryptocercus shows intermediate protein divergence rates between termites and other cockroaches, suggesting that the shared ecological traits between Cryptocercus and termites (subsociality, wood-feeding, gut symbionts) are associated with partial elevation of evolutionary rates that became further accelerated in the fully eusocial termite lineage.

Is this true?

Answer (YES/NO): NO